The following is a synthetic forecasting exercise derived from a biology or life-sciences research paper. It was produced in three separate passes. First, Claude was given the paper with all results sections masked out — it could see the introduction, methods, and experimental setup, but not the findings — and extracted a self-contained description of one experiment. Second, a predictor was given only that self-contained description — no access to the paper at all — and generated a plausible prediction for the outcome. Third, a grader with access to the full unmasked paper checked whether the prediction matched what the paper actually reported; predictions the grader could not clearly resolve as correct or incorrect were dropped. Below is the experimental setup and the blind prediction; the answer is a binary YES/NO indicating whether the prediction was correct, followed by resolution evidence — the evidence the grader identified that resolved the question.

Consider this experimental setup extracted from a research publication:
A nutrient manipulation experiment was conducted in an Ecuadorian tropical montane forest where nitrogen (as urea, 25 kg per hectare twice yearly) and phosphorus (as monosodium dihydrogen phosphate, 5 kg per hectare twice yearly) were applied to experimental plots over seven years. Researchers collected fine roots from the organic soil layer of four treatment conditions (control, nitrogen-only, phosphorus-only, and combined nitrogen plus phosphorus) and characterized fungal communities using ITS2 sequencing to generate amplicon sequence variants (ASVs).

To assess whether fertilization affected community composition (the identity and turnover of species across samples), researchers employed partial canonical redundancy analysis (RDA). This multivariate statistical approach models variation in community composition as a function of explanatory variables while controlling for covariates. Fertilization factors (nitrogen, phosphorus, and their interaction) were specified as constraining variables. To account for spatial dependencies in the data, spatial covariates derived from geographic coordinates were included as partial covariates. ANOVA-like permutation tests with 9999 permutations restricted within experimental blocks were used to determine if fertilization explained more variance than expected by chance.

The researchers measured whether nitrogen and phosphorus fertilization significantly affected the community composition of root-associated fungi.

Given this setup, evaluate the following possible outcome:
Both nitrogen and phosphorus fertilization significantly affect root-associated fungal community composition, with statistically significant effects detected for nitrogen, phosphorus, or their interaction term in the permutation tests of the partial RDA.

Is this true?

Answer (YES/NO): YES